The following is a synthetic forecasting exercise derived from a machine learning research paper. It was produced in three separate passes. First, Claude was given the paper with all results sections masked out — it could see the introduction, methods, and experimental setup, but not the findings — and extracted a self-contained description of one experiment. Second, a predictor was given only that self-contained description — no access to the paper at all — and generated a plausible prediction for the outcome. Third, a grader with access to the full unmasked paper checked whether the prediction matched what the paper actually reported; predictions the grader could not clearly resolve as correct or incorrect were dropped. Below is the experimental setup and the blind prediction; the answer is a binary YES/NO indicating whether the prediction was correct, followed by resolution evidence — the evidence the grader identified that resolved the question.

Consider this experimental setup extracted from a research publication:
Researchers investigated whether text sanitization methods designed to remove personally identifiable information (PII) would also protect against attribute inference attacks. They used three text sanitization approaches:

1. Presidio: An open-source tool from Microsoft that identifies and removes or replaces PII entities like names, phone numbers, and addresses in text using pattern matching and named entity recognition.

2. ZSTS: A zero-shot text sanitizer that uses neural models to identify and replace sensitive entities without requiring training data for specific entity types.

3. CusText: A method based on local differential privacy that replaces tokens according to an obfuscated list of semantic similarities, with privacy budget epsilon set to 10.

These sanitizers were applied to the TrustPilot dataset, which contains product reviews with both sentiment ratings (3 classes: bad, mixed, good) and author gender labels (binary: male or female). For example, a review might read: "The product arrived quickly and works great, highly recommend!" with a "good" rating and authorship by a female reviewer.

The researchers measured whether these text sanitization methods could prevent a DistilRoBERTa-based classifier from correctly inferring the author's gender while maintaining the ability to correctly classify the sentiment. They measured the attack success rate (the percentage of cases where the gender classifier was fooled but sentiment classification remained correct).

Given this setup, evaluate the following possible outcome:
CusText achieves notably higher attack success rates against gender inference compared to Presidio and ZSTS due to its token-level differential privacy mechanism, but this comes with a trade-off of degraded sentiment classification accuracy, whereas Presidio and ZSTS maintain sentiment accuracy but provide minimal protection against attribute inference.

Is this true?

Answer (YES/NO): NO